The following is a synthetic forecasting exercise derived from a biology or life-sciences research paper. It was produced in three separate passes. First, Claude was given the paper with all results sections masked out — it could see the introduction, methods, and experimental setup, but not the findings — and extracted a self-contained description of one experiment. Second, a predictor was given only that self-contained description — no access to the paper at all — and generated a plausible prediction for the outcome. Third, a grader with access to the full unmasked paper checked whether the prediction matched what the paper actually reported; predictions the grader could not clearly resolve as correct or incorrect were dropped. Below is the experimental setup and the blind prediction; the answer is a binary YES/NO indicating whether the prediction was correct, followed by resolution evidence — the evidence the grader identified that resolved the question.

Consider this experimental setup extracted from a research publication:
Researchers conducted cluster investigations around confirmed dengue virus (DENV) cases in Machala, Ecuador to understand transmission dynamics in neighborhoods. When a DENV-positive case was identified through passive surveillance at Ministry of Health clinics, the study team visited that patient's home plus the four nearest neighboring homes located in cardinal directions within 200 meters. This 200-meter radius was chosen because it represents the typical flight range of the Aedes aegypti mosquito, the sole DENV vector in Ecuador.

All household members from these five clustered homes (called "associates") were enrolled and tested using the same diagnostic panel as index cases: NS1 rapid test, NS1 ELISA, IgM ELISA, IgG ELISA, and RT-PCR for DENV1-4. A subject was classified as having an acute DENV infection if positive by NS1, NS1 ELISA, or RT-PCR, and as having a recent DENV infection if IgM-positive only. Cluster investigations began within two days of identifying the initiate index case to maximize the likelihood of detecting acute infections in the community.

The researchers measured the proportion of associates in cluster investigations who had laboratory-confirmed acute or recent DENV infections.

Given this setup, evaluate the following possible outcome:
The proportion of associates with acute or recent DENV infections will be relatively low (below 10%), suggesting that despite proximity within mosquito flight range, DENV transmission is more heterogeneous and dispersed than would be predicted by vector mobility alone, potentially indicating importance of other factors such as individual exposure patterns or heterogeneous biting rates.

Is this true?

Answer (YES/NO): NO